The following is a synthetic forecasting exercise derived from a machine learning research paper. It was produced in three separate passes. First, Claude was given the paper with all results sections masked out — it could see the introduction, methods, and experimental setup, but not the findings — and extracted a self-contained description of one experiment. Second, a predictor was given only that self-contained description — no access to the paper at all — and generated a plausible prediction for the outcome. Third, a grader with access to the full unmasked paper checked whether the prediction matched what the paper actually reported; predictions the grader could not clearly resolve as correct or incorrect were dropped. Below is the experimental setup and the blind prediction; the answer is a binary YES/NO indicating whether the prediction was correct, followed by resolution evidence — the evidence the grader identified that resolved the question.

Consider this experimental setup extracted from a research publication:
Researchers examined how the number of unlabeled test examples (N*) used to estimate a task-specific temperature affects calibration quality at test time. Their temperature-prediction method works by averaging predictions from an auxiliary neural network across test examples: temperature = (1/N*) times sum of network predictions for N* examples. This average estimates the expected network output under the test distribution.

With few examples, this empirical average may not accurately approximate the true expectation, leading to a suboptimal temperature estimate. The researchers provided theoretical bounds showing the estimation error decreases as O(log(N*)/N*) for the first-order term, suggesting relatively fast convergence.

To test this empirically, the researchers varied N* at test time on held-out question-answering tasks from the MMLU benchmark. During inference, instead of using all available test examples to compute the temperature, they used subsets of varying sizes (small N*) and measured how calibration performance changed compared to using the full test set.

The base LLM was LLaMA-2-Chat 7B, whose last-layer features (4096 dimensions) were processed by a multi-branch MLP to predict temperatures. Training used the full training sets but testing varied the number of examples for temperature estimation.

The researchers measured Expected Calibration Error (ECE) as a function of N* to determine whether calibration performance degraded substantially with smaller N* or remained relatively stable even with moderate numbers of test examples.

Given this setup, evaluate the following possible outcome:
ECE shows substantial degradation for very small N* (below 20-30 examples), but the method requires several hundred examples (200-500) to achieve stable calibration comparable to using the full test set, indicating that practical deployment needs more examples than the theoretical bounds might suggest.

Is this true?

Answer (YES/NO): NO